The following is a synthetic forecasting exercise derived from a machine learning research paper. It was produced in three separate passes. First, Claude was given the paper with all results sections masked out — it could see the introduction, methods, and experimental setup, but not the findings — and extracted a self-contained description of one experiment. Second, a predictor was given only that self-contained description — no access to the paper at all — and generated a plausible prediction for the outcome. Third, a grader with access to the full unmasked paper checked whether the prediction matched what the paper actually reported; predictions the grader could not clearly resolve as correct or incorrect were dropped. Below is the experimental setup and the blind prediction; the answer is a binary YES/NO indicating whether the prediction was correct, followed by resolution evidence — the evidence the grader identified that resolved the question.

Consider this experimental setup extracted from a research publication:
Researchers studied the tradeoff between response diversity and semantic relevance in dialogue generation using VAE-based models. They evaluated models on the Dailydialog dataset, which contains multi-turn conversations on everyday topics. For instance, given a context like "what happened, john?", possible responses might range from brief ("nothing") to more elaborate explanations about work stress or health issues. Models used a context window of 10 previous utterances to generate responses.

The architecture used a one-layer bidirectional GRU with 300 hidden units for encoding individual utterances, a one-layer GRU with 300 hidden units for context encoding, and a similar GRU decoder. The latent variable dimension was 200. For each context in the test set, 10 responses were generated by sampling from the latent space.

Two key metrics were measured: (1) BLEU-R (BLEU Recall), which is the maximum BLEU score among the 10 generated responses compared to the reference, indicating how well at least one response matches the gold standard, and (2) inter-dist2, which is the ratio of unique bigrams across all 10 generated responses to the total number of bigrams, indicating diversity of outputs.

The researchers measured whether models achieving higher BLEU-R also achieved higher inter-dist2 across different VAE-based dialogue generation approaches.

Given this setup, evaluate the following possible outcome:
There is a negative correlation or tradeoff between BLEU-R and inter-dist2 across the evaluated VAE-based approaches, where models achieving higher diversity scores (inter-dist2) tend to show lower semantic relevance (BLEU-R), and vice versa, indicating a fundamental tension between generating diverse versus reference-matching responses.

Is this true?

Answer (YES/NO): NO